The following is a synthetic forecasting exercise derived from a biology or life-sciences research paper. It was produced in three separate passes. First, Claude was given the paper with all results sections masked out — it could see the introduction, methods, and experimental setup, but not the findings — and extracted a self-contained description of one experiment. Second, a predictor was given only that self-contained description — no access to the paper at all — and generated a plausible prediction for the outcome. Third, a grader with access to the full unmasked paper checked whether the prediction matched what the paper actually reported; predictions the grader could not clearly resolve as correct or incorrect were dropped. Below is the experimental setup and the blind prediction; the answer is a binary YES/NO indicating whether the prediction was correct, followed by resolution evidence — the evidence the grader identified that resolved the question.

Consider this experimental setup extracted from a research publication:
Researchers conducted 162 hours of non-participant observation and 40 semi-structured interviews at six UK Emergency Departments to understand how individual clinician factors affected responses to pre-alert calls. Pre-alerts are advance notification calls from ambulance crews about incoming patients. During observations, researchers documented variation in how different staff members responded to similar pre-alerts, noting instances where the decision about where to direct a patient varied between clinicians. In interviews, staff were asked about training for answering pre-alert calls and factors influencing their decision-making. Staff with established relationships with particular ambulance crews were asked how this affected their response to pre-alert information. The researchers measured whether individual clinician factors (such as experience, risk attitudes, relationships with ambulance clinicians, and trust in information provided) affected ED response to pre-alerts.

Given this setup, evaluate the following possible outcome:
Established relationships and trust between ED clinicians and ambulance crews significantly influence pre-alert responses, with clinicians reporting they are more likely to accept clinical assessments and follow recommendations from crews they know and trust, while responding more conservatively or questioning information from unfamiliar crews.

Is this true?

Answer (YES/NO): YES